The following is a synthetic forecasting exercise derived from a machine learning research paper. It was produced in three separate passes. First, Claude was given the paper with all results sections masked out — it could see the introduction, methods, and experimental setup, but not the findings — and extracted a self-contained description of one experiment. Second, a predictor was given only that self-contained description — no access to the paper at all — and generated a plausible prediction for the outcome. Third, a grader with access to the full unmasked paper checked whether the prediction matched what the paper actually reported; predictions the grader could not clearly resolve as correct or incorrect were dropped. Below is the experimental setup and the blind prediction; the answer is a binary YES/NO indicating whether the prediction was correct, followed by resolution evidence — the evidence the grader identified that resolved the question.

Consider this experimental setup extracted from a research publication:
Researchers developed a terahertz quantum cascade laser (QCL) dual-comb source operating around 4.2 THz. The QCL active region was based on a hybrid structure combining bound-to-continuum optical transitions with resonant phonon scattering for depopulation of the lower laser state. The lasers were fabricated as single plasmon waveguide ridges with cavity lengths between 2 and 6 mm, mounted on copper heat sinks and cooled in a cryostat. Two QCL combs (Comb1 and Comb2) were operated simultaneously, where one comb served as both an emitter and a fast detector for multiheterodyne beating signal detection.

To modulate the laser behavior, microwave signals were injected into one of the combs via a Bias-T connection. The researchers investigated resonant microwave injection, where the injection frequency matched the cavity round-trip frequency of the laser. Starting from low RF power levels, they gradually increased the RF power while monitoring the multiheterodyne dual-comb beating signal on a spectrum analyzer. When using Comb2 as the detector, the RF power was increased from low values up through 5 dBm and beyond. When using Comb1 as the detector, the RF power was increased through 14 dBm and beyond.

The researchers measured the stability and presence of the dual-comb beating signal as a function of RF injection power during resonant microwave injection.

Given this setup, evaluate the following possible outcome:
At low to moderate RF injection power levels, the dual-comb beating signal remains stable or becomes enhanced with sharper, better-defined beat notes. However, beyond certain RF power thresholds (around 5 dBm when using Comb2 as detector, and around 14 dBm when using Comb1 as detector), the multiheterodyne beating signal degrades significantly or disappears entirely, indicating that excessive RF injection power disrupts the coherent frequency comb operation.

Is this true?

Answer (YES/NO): YES